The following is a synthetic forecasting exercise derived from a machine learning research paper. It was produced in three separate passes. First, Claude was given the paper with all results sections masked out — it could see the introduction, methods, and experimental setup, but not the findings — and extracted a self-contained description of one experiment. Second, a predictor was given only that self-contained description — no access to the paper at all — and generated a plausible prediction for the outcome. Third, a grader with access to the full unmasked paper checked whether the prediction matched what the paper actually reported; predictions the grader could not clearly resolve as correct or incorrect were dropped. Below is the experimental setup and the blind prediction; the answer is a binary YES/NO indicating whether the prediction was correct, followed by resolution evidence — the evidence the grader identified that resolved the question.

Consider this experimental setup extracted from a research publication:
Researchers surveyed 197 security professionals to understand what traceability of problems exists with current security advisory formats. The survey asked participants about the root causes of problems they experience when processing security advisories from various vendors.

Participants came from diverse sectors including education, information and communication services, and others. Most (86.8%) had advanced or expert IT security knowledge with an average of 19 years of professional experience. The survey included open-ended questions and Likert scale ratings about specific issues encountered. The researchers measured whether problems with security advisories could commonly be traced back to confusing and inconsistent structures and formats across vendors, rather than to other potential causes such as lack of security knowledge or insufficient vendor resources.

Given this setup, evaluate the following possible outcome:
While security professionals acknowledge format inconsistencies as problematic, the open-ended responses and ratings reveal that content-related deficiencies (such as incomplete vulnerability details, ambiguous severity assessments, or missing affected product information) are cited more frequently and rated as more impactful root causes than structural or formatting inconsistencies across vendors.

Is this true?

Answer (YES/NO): NO